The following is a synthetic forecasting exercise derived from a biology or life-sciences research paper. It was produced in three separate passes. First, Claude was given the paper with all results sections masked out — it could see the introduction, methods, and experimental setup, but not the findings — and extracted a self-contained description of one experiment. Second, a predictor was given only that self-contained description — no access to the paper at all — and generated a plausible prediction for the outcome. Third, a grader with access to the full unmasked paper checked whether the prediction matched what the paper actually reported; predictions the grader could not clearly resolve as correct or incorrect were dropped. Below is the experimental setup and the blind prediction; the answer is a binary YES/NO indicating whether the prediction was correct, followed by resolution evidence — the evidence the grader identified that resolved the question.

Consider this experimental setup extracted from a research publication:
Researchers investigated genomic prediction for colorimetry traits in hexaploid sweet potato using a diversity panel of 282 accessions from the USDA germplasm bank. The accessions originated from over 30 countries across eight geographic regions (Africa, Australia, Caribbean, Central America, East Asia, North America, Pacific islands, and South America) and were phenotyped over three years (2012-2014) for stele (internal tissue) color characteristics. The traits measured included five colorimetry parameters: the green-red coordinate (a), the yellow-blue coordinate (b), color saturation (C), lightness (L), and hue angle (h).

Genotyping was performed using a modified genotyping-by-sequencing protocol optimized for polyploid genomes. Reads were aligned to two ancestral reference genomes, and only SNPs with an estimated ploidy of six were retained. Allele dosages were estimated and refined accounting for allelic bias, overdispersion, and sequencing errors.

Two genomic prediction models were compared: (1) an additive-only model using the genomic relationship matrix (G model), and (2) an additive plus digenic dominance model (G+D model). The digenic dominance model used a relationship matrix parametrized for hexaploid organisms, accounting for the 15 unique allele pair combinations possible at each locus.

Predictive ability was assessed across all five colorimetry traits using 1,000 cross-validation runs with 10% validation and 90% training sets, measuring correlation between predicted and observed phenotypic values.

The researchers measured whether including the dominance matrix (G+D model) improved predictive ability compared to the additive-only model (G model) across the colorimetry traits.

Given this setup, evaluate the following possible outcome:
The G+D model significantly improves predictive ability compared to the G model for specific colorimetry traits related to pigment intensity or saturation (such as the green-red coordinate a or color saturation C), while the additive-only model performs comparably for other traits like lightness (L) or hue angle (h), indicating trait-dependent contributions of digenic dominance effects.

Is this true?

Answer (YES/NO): NO